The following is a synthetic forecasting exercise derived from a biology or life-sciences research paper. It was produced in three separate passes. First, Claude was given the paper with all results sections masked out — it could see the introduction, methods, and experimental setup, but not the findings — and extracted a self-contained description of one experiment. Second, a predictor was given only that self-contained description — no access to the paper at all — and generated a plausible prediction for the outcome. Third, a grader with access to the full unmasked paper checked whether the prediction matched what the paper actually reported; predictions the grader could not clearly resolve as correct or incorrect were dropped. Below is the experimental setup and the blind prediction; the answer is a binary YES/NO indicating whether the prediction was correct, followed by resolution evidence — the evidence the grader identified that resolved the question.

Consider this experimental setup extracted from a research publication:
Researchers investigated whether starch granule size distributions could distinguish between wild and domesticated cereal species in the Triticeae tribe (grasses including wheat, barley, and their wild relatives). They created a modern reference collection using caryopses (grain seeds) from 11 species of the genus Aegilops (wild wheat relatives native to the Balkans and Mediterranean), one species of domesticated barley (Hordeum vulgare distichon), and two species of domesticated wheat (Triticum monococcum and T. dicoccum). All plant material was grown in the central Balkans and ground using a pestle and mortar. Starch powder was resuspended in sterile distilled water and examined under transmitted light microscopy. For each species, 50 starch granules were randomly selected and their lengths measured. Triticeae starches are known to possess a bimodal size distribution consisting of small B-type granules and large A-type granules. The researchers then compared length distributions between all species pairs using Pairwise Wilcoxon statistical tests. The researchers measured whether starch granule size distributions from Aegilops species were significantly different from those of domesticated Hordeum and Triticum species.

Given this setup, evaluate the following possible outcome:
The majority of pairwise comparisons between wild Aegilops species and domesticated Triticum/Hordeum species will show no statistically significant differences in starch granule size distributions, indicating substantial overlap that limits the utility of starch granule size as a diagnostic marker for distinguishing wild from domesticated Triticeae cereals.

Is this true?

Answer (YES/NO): NO